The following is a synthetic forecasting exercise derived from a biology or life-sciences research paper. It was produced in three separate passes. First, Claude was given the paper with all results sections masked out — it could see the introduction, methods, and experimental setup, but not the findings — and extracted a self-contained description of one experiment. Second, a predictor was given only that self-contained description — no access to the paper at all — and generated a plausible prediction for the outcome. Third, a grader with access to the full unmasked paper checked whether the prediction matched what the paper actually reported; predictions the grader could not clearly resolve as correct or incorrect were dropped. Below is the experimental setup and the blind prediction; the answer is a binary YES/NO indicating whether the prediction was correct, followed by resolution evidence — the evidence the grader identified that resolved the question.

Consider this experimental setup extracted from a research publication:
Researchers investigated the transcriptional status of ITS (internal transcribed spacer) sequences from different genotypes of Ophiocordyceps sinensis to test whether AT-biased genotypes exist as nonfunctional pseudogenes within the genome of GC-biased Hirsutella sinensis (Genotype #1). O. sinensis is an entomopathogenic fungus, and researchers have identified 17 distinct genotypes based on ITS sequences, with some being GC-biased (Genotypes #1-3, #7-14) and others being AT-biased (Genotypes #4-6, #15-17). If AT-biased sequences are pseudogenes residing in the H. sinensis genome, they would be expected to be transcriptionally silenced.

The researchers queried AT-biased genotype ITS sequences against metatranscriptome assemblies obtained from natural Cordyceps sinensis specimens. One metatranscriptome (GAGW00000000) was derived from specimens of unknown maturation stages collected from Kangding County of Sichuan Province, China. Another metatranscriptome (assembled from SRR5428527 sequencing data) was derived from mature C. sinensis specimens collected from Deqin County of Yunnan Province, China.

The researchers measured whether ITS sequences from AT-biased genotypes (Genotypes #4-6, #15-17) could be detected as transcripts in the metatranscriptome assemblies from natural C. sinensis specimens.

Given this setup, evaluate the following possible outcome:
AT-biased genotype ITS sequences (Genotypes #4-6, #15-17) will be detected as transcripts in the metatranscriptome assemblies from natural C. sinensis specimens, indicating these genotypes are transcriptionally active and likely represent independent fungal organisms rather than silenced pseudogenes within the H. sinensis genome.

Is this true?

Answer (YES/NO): NO